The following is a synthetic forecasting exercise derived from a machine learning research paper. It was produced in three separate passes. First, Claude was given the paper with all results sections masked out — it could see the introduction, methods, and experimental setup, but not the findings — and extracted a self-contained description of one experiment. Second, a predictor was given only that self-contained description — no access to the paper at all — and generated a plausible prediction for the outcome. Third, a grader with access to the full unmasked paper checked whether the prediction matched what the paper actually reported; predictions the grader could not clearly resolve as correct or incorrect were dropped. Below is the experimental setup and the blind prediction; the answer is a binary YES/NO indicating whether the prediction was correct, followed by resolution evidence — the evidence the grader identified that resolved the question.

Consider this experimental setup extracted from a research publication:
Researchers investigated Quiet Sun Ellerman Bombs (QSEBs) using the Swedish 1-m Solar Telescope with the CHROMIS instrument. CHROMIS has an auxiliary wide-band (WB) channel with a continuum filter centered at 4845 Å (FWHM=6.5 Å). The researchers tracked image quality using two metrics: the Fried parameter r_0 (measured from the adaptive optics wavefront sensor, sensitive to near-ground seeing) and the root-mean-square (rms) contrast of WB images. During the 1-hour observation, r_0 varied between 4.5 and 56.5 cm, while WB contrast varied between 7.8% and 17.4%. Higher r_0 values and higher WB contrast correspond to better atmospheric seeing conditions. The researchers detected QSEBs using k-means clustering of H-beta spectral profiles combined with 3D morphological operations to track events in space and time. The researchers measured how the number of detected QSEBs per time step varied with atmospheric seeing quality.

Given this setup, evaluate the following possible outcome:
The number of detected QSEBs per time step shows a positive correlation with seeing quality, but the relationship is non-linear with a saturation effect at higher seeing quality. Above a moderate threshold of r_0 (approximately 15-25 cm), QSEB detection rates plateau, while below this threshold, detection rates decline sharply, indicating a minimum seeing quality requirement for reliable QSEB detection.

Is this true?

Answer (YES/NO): NO